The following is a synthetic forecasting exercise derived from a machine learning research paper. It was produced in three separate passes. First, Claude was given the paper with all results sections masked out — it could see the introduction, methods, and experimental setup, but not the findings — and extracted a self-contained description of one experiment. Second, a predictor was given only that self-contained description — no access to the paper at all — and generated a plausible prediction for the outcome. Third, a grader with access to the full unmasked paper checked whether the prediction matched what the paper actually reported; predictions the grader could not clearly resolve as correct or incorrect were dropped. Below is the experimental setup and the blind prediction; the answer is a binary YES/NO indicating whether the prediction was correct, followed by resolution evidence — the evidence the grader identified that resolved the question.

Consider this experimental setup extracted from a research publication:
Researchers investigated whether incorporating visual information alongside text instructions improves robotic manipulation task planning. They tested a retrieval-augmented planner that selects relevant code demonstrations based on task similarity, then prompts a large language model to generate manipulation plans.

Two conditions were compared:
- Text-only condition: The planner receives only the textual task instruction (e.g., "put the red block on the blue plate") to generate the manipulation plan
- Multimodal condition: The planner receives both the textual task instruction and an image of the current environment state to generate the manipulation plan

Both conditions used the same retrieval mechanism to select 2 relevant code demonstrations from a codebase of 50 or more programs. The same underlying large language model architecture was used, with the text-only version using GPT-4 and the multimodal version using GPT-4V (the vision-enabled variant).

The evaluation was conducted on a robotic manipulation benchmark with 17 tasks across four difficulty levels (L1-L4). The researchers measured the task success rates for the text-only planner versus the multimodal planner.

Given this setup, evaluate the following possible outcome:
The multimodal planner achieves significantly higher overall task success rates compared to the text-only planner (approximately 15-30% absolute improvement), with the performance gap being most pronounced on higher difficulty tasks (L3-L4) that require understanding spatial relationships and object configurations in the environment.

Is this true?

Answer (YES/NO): NO